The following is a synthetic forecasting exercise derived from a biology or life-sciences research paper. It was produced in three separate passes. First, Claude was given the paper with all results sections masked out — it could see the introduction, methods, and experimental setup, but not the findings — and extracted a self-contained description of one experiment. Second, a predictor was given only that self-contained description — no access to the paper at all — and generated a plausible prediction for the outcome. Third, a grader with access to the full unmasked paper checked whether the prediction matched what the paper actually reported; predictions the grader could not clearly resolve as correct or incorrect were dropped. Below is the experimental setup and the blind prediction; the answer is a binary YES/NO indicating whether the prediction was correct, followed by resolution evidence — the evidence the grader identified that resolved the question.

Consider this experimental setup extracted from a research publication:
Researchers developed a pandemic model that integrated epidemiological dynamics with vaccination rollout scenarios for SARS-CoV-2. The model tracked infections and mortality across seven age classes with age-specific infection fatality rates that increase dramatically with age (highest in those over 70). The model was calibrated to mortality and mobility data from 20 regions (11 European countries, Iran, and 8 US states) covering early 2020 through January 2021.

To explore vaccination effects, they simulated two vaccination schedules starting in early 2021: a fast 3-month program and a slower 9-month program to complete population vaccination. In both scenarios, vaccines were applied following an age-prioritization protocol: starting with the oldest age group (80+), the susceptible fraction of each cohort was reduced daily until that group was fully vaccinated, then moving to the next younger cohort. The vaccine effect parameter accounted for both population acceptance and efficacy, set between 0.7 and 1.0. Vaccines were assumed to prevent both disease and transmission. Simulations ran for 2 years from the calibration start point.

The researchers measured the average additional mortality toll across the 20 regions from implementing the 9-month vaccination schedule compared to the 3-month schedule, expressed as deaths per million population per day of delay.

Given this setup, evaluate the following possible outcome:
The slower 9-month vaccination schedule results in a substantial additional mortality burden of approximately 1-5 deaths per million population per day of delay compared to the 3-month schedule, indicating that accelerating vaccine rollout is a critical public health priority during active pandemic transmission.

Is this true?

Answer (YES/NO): YES